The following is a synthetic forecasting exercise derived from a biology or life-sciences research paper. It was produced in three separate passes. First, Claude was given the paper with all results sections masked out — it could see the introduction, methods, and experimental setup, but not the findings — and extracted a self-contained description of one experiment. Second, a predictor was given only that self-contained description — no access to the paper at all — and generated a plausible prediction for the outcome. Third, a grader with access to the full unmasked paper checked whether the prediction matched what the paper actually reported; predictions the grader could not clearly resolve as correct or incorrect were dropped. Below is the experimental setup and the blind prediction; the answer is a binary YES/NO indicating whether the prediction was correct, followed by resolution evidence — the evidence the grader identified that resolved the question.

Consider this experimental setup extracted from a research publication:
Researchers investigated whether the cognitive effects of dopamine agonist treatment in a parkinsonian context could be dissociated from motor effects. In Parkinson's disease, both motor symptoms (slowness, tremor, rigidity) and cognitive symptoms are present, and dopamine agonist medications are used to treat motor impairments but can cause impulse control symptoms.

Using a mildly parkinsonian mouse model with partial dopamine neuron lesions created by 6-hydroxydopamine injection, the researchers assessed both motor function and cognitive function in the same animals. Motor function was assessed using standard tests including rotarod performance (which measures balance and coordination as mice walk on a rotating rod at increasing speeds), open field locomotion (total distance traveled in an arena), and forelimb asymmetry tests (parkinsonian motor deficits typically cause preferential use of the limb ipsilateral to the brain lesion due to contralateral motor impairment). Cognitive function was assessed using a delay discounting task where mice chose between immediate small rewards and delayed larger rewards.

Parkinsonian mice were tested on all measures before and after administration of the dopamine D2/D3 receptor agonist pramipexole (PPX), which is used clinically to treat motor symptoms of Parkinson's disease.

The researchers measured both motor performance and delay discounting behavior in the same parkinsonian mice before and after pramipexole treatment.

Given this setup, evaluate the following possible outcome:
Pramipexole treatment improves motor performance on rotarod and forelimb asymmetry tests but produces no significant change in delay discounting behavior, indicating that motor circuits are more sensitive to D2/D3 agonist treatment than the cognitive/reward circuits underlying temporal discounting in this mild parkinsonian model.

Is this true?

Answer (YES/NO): NO